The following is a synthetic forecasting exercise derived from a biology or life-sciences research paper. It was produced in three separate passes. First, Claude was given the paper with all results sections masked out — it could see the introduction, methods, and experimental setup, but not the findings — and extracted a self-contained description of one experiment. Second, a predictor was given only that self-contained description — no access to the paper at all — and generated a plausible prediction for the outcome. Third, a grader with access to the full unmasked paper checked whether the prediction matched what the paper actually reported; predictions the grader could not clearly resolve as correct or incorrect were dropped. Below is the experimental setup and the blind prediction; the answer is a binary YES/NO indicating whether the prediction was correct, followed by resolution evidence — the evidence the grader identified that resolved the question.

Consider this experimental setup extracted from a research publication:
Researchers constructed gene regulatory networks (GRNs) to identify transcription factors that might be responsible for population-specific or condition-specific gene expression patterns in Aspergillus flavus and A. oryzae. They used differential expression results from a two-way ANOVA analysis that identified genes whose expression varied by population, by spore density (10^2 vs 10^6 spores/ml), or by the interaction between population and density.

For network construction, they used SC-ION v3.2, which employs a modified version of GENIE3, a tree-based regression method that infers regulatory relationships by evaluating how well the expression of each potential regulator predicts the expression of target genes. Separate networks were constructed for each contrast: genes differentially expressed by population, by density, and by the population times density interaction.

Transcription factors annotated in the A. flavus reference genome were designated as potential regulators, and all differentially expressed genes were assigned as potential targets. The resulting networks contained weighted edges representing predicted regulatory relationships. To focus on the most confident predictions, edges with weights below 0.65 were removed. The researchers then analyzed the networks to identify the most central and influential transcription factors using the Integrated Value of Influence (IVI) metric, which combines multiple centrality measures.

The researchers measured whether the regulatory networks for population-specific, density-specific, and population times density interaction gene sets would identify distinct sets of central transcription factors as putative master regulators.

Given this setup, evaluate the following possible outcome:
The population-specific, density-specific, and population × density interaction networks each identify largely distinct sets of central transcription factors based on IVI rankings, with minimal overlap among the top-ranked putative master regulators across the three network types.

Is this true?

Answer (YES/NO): YES